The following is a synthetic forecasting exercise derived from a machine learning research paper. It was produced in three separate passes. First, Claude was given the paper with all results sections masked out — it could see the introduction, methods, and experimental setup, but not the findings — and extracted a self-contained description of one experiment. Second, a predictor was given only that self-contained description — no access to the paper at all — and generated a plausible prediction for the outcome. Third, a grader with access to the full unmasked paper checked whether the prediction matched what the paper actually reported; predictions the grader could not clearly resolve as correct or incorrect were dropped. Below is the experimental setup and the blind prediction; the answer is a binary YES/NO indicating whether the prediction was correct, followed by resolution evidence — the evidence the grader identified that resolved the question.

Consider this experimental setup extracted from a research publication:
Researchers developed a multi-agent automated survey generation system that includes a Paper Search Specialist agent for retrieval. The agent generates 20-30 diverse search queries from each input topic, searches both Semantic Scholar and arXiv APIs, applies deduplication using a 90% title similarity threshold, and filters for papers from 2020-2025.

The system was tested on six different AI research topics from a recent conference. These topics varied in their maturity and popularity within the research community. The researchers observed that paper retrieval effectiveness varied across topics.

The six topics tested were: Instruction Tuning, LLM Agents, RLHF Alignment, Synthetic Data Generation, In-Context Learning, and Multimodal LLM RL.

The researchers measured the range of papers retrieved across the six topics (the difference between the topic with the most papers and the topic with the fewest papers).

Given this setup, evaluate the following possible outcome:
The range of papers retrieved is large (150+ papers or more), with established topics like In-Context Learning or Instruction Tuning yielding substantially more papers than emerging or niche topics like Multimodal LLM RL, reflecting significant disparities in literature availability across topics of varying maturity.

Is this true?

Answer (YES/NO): NO